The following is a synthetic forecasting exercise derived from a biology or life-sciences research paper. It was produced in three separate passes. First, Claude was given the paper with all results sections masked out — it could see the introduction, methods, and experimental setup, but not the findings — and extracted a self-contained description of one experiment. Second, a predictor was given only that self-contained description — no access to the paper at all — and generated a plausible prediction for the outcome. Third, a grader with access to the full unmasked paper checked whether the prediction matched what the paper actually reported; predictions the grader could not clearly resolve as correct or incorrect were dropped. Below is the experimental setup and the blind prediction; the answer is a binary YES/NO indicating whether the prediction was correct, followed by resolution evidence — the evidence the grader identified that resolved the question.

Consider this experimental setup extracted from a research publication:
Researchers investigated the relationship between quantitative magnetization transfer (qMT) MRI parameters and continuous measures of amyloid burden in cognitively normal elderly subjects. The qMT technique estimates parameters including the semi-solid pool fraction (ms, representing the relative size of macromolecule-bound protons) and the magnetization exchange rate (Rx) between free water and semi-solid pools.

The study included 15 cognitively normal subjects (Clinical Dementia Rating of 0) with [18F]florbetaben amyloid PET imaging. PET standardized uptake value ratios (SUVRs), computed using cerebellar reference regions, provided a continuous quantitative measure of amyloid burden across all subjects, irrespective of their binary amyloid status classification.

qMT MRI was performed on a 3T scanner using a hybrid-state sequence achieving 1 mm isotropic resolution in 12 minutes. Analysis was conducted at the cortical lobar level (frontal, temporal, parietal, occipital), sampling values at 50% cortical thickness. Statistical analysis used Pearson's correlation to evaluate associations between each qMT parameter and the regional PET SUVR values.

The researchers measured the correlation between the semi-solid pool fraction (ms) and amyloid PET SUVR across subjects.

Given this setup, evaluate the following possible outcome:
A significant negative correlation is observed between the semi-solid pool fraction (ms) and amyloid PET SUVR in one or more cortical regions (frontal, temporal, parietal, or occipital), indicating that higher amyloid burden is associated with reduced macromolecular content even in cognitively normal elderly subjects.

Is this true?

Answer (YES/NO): NO